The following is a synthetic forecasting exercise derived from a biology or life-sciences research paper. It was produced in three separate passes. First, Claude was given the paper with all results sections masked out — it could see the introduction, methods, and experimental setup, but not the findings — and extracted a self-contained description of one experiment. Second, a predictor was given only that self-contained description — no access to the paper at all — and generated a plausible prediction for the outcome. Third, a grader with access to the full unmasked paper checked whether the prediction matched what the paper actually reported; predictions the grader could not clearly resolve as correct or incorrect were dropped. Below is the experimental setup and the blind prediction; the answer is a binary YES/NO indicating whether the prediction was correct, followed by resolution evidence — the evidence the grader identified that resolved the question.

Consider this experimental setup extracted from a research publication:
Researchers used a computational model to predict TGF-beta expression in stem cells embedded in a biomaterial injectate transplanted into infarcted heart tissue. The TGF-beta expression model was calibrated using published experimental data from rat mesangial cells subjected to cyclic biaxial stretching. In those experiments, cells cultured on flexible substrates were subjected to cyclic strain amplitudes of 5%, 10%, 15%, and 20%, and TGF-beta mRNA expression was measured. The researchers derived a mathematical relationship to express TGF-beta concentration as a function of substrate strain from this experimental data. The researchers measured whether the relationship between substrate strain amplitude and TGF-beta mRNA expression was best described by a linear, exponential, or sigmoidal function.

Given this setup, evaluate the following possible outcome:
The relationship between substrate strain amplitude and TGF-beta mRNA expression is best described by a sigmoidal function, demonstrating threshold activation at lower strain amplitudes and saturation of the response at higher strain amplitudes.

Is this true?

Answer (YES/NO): NO